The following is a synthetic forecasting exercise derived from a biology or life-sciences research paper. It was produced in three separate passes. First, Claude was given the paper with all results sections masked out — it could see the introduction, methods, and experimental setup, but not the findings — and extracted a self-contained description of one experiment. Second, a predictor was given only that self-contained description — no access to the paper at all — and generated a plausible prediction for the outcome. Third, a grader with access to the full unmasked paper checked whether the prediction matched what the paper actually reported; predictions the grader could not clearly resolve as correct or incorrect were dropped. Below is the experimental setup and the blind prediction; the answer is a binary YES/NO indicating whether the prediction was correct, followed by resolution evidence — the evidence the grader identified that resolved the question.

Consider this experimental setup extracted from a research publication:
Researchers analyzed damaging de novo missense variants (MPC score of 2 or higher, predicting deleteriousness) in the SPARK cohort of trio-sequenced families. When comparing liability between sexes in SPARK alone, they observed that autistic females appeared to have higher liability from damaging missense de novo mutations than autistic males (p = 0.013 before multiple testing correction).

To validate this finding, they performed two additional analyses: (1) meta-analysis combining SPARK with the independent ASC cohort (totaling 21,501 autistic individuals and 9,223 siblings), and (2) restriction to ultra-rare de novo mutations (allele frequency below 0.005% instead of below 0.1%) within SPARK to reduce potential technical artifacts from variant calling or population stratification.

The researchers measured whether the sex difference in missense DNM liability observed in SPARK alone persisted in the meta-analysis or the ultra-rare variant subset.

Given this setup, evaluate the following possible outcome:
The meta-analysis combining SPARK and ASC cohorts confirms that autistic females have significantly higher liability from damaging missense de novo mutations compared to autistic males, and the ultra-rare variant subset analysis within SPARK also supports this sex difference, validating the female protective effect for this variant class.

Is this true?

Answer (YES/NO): NO